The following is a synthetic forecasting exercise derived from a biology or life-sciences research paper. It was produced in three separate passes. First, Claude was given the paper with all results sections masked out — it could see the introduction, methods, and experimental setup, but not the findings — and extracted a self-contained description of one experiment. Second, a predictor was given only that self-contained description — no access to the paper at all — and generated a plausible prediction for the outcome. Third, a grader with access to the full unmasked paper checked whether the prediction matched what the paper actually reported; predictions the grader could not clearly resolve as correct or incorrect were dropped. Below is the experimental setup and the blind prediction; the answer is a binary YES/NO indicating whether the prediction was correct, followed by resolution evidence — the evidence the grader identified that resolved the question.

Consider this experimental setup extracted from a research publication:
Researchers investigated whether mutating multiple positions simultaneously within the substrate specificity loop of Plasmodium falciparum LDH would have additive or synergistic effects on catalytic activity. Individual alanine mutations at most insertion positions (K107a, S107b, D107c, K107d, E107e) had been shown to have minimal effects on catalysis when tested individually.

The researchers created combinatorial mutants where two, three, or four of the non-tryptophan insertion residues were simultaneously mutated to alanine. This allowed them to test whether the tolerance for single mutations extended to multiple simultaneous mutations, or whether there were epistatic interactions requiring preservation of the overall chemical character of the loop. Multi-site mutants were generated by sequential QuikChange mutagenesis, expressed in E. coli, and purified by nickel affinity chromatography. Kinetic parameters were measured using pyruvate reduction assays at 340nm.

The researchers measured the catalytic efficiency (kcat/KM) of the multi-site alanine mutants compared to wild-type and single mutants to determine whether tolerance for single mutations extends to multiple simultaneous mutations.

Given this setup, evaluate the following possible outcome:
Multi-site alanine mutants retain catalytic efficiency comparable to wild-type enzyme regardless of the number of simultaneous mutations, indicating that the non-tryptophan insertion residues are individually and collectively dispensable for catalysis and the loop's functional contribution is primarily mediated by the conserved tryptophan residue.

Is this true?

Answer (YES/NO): NO